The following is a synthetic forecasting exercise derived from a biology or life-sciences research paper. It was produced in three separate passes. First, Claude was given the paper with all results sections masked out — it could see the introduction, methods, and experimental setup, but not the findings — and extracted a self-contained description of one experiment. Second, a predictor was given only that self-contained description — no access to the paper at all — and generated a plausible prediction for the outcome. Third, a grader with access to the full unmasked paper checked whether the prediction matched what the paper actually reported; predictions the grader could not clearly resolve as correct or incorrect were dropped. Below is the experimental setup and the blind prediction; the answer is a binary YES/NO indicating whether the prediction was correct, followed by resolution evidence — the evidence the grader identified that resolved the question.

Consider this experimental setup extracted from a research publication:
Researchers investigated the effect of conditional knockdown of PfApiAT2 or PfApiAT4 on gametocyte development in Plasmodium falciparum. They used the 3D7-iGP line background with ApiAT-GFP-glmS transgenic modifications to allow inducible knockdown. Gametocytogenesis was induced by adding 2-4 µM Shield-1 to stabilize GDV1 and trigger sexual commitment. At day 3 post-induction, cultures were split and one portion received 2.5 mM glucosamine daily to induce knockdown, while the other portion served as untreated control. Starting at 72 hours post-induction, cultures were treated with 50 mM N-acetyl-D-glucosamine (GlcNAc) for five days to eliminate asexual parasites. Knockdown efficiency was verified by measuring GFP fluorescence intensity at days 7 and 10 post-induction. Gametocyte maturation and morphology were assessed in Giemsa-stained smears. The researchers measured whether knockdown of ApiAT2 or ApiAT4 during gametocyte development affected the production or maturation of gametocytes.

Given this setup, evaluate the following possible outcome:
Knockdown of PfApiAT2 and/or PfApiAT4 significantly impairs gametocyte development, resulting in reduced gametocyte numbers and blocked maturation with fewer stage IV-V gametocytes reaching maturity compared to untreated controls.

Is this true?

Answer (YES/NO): NO